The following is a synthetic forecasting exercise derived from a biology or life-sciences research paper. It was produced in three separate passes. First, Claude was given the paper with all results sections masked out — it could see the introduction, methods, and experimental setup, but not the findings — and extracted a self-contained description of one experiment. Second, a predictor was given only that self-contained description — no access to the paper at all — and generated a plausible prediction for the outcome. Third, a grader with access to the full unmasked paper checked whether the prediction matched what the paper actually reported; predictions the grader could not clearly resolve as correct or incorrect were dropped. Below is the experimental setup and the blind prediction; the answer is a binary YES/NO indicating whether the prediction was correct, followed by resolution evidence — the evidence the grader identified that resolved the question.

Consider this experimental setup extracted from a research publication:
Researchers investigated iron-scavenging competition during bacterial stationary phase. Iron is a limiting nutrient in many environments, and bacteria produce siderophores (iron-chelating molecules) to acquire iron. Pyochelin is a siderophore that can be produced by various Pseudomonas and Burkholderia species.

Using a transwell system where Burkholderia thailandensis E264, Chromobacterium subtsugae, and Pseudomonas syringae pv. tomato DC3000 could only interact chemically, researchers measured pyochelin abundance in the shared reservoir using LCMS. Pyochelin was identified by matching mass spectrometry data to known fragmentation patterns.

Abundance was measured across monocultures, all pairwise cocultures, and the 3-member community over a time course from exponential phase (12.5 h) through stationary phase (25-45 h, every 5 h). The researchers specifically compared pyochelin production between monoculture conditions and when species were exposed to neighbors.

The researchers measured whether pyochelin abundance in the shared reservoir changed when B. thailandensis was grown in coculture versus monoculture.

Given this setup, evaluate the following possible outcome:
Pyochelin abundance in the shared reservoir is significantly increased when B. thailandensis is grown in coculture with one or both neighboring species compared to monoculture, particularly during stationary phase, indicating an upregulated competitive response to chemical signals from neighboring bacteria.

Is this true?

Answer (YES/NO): YES